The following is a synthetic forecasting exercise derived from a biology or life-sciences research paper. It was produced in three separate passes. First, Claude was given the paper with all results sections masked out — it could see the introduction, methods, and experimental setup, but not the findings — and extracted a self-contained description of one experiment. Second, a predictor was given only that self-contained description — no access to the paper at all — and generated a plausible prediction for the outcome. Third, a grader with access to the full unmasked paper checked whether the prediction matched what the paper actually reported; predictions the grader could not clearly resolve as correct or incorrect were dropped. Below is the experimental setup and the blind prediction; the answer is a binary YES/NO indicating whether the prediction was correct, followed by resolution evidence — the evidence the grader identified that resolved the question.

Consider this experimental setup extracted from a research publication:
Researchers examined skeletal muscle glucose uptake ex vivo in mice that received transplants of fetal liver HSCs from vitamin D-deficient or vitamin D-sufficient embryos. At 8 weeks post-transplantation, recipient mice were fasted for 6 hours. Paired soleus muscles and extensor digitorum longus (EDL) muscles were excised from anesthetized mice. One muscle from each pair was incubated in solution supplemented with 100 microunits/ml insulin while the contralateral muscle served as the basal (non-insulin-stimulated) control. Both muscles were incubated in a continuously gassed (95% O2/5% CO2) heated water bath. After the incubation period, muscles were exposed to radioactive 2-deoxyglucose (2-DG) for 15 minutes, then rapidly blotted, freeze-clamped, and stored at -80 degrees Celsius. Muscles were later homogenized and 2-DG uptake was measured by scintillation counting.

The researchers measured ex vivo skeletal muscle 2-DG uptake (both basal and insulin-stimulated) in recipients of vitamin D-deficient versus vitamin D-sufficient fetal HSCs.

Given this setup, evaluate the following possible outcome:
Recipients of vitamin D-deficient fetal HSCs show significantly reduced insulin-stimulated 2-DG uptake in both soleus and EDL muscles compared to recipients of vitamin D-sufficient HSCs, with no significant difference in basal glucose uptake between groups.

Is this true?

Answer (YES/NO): NO